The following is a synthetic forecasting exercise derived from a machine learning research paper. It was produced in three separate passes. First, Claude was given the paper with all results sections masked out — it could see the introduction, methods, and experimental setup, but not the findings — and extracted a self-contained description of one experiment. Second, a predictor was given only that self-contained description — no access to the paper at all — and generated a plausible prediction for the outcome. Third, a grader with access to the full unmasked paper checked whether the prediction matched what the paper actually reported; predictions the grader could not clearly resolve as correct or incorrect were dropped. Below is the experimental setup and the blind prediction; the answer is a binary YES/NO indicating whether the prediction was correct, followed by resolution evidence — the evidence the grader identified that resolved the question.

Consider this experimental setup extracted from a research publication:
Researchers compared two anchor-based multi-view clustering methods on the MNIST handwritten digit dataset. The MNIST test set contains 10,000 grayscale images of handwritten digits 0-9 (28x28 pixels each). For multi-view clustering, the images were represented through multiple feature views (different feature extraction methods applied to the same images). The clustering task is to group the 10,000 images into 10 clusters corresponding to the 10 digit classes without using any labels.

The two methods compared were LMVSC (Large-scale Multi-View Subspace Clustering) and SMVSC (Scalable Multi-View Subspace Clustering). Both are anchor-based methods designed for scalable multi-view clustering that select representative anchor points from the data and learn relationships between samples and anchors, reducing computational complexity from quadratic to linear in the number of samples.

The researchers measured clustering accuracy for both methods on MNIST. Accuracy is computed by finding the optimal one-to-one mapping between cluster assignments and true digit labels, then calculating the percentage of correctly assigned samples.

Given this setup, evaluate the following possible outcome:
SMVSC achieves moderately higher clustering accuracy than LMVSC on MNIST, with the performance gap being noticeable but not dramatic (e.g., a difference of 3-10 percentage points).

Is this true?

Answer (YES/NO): NO